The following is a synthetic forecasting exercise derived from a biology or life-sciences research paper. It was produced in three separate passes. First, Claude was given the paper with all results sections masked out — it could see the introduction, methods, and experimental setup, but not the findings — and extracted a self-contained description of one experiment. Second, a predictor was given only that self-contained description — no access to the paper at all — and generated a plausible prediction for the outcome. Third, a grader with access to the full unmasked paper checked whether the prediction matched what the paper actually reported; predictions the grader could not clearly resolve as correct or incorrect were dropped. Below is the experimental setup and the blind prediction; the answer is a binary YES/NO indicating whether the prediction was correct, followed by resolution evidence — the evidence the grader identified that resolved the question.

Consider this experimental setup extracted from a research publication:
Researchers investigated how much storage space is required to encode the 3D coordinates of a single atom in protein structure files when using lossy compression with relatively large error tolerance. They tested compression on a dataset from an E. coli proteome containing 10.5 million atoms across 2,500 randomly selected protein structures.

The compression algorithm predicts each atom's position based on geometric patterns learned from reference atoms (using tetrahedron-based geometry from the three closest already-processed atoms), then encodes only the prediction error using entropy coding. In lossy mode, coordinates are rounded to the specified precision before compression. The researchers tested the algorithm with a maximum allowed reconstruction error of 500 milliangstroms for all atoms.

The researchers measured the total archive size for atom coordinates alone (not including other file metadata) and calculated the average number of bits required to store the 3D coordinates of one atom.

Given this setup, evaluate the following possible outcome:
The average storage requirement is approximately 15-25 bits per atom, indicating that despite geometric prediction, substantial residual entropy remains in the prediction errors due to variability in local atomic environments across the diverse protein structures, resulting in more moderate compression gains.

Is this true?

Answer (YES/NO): NO